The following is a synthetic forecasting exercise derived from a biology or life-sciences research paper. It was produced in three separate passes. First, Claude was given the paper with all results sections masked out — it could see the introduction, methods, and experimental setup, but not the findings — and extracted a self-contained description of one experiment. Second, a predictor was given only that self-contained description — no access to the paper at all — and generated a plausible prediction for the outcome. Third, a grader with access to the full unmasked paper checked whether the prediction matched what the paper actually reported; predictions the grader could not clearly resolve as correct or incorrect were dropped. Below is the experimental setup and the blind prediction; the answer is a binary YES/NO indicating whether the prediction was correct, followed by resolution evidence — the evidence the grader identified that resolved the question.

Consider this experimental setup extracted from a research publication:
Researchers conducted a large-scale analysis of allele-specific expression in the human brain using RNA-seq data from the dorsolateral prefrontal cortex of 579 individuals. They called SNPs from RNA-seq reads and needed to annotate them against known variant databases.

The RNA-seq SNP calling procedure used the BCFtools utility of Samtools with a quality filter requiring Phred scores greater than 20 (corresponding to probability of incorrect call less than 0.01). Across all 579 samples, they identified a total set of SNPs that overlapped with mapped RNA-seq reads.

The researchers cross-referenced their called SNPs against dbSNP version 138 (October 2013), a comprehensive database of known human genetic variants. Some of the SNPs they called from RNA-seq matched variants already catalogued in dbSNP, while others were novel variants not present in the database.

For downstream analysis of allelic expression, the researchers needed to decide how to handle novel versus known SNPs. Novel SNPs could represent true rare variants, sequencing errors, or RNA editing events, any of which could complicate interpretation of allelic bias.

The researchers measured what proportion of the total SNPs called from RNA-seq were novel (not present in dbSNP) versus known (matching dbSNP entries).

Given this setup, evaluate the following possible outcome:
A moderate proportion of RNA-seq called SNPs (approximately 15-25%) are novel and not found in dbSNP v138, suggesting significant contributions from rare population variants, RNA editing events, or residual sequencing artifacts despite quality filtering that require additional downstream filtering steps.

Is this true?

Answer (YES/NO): NO